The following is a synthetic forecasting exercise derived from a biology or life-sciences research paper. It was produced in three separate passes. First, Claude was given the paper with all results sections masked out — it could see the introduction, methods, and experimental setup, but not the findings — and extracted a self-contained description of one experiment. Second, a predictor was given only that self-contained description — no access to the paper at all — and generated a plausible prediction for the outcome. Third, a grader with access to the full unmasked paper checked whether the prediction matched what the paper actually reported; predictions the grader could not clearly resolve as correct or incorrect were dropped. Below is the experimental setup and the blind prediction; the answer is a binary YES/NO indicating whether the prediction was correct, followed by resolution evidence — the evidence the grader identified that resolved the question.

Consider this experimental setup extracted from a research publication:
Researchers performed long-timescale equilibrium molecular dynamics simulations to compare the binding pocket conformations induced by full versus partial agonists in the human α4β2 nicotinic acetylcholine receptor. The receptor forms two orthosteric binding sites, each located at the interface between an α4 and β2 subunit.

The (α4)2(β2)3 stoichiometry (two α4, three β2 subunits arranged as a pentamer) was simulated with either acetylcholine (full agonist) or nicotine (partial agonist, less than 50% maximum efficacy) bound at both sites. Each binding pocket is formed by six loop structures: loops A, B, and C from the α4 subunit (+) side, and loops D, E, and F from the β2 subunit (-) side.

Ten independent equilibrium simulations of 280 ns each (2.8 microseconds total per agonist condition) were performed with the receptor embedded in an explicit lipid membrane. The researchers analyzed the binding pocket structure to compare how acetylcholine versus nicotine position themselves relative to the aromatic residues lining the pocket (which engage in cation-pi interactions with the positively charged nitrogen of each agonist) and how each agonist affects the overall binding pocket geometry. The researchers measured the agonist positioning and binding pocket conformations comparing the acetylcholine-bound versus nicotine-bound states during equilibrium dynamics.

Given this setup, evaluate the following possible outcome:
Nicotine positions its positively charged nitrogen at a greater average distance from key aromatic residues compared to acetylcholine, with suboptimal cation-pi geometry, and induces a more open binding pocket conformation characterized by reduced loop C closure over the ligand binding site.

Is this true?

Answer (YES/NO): NO